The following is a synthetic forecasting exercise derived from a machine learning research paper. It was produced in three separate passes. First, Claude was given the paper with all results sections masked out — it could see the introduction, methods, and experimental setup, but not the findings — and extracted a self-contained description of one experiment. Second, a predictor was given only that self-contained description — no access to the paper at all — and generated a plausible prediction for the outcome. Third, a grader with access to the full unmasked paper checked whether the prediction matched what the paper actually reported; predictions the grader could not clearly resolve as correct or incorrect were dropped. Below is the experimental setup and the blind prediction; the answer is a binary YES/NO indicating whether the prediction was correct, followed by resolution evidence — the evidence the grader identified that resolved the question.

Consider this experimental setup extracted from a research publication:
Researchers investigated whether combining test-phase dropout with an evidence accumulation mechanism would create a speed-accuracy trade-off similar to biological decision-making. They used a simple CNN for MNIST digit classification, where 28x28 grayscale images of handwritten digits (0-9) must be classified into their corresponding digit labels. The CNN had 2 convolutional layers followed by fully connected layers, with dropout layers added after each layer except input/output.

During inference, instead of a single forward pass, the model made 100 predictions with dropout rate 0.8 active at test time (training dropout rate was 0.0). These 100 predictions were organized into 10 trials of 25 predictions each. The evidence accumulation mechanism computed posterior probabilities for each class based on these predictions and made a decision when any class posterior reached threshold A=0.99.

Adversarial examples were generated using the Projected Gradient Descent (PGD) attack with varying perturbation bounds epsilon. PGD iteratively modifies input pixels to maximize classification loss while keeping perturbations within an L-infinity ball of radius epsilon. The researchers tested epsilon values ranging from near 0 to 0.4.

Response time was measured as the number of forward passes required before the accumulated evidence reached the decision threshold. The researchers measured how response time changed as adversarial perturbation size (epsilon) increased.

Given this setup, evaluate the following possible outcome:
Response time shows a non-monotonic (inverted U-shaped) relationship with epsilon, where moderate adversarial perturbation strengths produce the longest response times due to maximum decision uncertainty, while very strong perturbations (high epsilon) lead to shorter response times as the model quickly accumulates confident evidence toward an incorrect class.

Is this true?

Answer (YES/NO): NO